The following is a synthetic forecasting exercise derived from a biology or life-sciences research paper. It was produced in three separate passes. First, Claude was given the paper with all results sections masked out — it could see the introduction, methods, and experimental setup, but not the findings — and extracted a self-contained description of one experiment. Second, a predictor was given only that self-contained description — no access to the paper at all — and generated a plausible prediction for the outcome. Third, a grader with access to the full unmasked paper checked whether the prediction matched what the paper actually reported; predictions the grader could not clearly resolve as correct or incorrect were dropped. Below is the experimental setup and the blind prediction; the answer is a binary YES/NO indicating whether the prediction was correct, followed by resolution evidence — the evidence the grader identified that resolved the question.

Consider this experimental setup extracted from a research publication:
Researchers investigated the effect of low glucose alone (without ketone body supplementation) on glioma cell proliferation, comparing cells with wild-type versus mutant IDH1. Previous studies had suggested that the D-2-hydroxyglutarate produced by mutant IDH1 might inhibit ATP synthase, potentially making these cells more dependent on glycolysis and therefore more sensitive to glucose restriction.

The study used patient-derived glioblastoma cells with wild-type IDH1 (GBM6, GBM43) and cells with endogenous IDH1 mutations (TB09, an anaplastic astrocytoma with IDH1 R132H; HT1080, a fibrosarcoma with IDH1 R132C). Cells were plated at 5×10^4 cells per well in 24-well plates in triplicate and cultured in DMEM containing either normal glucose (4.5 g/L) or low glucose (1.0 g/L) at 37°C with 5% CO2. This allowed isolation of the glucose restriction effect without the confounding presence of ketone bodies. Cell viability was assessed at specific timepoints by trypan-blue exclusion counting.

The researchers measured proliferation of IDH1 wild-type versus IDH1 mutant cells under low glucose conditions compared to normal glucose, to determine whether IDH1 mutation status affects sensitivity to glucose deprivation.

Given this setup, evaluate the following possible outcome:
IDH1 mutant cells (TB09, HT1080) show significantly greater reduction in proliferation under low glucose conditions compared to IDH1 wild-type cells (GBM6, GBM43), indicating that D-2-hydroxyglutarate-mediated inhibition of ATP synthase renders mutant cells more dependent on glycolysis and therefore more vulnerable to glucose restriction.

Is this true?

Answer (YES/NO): NO